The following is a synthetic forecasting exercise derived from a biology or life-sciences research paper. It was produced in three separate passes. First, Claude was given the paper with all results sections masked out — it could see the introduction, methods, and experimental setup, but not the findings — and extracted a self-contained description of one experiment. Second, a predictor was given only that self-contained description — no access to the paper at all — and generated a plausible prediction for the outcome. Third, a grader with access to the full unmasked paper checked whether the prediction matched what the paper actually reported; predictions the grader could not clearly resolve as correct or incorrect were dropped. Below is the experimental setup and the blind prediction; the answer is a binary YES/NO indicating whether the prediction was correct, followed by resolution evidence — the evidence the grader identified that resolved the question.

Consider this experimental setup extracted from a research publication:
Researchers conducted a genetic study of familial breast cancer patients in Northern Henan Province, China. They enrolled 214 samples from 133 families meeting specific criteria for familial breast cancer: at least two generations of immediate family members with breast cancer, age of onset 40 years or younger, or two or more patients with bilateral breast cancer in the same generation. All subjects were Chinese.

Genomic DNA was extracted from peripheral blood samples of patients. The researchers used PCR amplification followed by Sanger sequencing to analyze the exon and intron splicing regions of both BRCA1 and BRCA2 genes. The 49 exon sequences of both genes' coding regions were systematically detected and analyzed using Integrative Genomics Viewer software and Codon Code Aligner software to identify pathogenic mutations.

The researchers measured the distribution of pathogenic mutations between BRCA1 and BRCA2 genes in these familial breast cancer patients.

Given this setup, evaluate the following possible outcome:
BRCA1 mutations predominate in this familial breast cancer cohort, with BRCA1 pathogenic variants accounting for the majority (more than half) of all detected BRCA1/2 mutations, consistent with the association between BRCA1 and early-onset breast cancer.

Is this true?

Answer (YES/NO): YES